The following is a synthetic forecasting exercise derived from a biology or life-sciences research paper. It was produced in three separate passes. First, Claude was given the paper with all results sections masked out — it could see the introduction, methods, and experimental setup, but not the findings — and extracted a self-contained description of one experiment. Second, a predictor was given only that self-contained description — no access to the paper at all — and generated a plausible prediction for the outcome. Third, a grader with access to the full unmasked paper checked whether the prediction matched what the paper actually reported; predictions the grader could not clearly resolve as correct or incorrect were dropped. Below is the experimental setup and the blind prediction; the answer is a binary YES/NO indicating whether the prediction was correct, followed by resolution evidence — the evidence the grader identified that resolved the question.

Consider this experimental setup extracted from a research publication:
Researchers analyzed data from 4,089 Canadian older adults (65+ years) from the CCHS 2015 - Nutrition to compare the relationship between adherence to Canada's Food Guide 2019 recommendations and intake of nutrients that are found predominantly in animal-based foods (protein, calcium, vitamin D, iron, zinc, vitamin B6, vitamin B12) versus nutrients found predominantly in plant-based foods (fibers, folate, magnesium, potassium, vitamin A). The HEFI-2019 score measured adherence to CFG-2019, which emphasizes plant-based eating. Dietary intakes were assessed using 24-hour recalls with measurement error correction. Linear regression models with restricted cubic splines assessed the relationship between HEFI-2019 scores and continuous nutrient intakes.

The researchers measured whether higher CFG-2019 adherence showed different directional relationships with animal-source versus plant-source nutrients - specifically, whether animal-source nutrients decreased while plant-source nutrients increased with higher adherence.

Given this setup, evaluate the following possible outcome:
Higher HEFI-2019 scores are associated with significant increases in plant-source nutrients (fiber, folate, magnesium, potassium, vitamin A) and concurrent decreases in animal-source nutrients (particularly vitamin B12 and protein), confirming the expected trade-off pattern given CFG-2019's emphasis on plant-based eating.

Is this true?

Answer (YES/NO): NO